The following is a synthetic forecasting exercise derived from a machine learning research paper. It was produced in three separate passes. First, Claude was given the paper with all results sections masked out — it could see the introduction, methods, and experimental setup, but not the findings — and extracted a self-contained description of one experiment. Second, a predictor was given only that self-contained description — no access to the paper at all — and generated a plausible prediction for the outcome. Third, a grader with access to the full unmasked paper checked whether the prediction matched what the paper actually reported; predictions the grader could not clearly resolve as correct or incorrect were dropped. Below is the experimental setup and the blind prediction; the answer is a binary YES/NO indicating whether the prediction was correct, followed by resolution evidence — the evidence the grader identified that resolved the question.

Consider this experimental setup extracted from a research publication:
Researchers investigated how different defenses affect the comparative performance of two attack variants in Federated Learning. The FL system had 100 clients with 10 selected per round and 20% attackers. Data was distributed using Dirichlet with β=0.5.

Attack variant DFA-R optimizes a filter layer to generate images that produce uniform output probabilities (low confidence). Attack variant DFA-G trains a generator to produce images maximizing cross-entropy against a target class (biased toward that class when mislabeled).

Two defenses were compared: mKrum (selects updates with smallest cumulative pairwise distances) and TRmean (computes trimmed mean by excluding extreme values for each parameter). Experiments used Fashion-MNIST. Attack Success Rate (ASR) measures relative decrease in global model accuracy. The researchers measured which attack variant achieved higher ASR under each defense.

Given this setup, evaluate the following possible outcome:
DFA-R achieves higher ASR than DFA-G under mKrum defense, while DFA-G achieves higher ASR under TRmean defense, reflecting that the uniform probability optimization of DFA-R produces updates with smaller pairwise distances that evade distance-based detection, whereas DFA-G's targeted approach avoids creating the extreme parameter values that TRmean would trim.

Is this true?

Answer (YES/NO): NO